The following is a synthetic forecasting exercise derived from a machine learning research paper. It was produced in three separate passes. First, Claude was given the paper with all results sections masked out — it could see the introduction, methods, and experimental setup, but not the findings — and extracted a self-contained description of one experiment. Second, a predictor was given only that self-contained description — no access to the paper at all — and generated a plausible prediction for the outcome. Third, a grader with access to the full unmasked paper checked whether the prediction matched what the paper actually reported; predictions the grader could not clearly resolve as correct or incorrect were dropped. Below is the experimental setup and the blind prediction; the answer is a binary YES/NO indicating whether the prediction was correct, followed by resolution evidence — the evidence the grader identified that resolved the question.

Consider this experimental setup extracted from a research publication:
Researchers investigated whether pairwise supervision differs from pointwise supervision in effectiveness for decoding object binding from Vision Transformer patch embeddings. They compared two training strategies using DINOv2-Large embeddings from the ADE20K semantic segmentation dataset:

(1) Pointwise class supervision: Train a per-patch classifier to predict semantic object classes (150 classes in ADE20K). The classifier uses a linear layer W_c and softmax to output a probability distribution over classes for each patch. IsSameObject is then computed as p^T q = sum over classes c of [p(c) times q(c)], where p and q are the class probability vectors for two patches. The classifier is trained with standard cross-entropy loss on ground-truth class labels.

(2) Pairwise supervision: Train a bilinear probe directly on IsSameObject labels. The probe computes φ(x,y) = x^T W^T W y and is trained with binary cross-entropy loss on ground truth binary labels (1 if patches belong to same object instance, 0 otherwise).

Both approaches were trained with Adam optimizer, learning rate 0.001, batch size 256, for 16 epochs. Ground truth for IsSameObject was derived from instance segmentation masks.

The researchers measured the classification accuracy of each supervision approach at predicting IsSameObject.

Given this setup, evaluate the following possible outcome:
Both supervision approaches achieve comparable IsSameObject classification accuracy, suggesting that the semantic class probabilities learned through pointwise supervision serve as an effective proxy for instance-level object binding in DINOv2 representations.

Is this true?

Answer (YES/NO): NO